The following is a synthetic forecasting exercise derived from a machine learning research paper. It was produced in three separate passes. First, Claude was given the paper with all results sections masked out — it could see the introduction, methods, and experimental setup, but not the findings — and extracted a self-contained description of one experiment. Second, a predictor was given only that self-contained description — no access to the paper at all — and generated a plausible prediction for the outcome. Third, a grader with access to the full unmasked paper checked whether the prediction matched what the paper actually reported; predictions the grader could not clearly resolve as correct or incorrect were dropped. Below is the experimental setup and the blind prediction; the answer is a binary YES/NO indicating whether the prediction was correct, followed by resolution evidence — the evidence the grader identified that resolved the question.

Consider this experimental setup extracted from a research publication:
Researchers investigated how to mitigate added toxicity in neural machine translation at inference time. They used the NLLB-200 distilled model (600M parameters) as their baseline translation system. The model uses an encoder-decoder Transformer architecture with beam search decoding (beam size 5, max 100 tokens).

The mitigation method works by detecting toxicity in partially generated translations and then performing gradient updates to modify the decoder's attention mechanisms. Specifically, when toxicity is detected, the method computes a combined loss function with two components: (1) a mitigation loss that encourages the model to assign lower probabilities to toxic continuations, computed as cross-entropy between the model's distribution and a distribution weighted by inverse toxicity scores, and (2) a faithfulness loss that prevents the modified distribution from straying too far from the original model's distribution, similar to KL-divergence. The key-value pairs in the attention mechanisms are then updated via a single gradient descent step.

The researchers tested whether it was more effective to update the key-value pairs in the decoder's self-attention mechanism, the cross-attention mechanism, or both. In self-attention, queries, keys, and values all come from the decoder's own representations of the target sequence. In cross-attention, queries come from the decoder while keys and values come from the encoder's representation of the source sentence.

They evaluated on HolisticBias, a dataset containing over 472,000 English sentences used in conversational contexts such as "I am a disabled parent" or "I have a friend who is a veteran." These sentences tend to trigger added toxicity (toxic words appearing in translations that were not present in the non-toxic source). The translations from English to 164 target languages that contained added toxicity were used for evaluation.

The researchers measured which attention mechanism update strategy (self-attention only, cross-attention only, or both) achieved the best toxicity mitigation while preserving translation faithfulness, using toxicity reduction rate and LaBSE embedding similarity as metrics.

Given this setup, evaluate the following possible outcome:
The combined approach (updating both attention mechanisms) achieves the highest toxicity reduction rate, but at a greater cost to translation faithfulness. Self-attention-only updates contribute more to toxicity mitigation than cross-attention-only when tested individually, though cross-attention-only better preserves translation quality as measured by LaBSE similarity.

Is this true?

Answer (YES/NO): NO